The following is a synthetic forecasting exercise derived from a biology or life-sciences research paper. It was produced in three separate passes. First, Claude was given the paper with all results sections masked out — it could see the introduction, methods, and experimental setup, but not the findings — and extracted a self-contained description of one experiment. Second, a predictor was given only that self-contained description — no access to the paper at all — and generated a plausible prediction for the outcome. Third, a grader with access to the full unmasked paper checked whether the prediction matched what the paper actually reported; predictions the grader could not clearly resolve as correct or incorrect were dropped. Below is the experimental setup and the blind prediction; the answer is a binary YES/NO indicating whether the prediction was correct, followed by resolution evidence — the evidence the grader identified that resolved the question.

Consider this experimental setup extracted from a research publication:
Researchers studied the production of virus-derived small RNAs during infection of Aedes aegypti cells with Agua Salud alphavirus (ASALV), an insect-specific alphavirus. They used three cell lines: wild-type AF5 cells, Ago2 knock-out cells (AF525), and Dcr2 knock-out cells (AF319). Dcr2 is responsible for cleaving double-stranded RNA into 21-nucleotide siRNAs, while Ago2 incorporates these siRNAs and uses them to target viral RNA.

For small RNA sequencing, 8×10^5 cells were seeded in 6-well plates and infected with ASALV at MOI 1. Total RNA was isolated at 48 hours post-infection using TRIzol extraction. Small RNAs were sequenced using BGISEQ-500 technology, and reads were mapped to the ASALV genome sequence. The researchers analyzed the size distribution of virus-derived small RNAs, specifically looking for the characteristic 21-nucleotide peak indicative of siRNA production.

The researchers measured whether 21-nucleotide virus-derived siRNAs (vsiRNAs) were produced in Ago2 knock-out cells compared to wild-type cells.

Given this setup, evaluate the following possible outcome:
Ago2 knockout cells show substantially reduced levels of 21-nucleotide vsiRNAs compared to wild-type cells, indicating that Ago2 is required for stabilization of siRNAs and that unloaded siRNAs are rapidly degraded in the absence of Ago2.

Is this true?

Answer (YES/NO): NO